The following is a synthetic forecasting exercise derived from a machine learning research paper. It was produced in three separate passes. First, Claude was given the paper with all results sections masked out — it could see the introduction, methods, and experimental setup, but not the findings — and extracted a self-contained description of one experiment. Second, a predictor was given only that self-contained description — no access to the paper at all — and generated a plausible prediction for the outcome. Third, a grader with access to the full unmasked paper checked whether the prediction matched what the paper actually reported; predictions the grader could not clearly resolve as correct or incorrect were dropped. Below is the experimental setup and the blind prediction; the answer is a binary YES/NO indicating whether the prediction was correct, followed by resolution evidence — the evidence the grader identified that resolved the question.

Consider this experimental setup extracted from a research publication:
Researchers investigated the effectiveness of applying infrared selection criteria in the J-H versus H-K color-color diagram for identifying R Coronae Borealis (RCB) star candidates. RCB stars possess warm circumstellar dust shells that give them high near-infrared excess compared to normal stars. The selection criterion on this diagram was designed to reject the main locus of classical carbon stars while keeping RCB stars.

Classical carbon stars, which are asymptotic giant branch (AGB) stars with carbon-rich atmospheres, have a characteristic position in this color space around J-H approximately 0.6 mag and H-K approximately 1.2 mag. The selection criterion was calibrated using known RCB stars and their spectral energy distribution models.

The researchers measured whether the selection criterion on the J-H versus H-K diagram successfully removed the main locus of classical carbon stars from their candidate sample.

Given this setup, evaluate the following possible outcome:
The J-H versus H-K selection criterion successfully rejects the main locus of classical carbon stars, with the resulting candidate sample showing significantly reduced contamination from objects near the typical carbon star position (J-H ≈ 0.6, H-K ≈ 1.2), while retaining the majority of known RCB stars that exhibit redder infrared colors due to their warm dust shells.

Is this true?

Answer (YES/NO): YES